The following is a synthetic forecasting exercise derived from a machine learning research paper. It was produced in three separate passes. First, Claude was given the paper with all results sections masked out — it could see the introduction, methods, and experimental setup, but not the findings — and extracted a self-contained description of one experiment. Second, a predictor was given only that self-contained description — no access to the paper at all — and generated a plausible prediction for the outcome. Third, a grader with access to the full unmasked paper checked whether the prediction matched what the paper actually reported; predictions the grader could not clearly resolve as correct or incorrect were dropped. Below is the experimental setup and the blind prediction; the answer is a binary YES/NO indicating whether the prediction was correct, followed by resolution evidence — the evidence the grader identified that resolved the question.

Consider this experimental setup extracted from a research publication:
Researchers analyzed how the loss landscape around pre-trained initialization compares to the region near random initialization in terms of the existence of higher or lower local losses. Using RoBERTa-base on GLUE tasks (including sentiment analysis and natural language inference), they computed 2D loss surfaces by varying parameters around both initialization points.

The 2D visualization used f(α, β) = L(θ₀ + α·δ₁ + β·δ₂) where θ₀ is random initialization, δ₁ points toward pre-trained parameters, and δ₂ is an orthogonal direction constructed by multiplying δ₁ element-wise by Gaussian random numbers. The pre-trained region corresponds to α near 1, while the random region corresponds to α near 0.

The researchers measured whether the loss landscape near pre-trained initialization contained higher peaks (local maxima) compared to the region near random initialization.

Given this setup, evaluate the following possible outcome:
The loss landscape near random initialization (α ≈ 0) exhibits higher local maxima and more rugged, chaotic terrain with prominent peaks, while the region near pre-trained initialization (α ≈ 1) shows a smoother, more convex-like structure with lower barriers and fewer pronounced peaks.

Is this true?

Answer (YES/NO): NO